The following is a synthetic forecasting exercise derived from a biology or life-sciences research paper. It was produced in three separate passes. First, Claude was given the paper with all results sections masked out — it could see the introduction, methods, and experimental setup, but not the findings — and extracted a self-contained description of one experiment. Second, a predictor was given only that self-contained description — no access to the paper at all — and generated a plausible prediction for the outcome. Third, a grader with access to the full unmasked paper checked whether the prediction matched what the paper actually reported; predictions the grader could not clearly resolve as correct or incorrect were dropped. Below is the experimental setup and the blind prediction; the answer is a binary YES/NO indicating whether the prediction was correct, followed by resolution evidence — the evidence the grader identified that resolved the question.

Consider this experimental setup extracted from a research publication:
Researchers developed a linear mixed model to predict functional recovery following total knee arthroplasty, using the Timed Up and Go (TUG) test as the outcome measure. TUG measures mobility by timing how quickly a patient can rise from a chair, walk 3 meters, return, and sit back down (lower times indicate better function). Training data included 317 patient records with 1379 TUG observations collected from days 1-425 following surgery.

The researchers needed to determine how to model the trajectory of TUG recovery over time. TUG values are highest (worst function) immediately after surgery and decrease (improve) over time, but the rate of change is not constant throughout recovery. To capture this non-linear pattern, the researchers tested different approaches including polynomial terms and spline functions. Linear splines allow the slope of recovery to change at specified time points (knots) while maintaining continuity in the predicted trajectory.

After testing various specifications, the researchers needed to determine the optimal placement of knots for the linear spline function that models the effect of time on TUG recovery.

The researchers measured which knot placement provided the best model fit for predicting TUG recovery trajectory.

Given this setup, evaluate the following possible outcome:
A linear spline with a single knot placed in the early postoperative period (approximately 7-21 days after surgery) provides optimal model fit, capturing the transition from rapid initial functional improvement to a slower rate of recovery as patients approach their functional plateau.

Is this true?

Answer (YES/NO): NO